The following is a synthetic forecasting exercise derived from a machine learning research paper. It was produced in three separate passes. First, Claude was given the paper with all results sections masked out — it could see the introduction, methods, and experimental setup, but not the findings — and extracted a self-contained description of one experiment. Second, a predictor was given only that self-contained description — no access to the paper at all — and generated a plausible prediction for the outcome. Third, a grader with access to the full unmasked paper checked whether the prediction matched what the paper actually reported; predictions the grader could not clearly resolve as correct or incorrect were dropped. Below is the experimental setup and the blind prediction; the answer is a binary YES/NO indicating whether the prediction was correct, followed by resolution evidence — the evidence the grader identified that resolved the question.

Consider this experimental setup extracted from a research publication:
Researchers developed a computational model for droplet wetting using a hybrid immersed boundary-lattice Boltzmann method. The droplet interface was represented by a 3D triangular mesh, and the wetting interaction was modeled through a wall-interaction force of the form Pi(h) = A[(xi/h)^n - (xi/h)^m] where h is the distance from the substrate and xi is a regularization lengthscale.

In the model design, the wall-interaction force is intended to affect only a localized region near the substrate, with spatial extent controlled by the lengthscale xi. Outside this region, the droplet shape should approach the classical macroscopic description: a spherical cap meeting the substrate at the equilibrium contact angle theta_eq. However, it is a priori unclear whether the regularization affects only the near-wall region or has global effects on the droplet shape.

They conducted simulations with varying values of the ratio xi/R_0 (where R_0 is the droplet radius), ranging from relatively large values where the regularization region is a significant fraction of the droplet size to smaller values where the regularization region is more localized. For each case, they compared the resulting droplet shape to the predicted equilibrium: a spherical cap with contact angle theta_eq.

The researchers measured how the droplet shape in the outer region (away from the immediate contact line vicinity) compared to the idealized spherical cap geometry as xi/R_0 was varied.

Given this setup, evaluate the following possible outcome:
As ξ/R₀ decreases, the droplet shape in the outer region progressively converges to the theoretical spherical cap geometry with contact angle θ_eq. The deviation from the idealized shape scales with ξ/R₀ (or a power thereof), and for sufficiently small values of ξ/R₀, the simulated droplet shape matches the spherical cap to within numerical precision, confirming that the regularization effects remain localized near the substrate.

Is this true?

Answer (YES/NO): NO